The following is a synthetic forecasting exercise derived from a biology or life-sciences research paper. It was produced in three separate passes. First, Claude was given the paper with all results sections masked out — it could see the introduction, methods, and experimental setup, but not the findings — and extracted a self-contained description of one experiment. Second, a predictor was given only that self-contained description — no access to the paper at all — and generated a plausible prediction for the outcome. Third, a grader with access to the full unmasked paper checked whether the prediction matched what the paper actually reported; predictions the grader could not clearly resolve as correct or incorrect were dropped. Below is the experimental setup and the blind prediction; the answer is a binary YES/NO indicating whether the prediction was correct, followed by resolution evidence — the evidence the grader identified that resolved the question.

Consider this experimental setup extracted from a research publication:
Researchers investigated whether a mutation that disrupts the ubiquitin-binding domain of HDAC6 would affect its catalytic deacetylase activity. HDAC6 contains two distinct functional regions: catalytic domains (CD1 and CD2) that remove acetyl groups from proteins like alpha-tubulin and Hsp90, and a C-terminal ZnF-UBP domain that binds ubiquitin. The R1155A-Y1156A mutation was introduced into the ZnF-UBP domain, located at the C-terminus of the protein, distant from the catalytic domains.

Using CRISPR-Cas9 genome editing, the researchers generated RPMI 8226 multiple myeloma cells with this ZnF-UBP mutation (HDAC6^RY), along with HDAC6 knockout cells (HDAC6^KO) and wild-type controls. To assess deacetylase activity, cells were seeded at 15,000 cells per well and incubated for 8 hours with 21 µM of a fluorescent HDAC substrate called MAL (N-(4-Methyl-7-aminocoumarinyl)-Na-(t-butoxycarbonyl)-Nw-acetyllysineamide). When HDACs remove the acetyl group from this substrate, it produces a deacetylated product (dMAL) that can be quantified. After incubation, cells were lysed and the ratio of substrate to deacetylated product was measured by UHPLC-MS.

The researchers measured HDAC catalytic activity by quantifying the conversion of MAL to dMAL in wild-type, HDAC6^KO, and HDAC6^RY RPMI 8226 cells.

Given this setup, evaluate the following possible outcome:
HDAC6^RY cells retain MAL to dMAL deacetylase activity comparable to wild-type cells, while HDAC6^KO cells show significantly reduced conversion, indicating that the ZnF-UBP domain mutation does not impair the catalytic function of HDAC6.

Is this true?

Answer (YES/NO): YES